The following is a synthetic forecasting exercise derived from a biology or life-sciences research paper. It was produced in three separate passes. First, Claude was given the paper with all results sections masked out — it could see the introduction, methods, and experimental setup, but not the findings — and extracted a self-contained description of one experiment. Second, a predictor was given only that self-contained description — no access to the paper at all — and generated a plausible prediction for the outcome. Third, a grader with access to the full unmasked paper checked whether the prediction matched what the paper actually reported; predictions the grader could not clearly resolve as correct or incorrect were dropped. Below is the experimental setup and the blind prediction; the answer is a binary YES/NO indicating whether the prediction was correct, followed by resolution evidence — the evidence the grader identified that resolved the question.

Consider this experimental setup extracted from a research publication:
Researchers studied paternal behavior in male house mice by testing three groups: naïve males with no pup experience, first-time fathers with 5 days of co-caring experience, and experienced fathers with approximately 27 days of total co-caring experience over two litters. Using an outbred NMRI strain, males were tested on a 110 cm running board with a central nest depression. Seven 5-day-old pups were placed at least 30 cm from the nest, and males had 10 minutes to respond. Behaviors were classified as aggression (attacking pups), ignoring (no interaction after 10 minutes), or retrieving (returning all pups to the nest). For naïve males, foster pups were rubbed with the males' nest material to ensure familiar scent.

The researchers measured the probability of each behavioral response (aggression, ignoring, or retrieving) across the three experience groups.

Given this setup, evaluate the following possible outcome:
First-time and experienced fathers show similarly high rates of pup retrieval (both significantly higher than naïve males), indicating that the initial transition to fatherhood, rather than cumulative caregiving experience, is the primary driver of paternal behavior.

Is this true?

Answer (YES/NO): YES